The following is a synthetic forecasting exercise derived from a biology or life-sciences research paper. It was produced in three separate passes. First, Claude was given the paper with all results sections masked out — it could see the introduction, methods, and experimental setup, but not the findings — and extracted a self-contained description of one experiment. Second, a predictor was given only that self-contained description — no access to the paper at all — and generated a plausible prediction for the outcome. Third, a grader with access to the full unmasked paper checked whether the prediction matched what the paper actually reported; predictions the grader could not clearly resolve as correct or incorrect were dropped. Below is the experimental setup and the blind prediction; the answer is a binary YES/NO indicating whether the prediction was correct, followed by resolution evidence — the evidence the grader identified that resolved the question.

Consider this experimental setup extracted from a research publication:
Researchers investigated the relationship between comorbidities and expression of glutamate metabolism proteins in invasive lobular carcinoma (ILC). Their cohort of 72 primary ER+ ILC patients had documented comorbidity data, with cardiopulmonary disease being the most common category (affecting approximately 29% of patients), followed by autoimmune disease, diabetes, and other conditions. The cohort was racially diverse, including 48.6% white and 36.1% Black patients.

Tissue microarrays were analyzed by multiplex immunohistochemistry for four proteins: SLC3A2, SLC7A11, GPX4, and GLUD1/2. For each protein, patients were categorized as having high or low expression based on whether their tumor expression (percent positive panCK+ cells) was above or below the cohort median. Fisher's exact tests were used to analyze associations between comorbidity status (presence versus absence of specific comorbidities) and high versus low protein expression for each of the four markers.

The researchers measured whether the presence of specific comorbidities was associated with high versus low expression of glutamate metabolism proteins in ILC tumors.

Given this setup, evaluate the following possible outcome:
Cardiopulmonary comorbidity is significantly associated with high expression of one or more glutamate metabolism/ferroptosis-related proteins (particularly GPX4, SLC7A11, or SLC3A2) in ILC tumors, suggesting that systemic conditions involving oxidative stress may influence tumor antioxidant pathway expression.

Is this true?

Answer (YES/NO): NO